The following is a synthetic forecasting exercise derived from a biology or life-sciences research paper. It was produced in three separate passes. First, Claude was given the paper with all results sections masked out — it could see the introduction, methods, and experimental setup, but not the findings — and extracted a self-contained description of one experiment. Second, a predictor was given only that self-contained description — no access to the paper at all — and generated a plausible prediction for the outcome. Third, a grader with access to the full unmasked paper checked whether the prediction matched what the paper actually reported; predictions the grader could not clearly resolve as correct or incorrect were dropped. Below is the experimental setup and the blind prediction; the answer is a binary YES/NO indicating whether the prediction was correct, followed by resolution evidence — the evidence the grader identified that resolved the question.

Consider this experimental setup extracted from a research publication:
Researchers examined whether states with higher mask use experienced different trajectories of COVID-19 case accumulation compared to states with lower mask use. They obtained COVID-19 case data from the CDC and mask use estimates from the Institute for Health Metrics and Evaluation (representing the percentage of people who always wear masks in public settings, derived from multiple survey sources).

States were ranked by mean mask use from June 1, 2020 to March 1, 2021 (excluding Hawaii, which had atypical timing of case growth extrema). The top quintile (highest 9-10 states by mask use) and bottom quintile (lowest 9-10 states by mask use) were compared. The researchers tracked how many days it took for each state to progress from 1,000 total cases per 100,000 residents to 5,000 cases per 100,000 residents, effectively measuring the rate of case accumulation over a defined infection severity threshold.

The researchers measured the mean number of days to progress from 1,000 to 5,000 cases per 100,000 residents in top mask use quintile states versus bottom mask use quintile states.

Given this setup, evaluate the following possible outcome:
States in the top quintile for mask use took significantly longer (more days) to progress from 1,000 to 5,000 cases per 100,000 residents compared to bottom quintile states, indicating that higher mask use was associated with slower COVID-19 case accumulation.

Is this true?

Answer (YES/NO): NO